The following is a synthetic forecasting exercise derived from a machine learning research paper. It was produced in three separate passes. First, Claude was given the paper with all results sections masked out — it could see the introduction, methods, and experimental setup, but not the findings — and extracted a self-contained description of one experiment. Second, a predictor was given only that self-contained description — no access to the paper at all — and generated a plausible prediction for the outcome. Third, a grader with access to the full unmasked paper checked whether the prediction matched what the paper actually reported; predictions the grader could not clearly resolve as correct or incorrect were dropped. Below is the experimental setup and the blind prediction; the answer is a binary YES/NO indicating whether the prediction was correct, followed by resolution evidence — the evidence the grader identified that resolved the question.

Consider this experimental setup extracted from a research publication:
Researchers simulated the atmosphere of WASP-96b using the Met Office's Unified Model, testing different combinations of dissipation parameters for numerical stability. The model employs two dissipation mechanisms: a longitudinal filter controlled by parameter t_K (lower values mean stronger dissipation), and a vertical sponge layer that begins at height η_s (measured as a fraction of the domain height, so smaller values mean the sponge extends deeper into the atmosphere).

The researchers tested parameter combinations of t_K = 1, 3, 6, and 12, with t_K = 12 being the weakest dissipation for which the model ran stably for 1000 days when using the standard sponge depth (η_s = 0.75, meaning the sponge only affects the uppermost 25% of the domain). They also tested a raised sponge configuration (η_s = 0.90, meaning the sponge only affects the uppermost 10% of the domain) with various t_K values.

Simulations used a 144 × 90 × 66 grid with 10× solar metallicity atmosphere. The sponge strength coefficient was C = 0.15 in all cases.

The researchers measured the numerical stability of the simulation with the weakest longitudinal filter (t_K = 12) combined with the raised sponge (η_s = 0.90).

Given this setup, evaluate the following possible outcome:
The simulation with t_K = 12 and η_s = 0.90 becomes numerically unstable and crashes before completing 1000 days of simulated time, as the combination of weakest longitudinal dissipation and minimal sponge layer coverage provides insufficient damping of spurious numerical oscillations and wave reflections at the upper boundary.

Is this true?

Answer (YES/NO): YES